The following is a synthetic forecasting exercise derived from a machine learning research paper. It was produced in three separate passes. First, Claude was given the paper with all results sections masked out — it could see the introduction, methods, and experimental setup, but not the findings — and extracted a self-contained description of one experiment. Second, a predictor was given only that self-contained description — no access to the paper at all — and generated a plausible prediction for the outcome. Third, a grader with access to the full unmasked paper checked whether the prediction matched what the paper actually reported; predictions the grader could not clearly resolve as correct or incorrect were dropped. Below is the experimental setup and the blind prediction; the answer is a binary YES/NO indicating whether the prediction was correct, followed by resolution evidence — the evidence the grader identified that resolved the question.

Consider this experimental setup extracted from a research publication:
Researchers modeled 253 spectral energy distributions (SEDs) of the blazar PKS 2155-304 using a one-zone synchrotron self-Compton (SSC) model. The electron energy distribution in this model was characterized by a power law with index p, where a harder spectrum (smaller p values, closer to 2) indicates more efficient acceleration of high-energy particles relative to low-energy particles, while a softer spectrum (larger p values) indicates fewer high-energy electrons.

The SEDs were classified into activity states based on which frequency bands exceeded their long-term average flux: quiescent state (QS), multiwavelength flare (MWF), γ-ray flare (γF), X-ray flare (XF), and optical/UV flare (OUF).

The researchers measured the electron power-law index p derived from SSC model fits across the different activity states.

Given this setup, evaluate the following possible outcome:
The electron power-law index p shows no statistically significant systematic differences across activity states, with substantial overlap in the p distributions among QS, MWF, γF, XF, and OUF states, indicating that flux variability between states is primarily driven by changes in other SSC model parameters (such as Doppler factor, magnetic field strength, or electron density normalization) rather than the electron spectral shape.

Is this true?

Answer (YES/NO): NO